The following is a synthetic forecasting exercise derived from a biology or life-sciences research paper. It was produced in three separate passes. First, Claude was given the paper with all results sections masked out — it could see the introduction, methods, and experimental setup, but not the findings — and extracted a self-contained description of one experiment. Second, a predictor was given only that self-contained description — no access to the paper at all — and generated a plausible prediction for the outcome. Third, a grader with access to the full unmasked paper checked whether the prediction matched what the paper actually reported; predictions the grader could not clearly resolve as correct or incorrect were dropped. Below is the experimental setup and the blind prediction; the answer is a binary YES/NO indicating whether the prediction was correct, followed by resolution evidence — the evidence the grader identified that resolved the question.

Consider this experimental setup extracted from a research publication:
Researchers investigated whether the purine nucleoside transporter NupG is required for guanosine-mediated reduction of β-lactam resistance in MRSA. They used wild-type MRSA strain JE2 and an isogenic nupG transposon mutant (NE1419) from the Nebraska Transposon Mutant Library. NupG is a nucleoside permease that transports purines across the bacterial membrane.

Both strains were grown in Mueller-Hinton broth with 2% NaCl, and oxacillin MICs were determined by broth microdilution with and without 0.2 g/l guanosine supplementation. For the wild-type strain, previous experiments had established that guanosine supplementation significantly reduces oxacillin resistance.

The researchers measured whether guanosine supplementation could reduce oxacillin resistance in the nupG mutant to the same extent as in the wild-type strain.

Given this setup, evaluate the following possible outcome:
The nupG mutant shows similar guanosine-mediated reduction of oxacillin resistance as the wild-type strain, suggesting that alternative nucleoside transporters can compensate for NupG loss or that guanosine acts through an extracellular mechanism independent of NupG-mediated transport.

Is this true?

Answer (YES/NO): NO